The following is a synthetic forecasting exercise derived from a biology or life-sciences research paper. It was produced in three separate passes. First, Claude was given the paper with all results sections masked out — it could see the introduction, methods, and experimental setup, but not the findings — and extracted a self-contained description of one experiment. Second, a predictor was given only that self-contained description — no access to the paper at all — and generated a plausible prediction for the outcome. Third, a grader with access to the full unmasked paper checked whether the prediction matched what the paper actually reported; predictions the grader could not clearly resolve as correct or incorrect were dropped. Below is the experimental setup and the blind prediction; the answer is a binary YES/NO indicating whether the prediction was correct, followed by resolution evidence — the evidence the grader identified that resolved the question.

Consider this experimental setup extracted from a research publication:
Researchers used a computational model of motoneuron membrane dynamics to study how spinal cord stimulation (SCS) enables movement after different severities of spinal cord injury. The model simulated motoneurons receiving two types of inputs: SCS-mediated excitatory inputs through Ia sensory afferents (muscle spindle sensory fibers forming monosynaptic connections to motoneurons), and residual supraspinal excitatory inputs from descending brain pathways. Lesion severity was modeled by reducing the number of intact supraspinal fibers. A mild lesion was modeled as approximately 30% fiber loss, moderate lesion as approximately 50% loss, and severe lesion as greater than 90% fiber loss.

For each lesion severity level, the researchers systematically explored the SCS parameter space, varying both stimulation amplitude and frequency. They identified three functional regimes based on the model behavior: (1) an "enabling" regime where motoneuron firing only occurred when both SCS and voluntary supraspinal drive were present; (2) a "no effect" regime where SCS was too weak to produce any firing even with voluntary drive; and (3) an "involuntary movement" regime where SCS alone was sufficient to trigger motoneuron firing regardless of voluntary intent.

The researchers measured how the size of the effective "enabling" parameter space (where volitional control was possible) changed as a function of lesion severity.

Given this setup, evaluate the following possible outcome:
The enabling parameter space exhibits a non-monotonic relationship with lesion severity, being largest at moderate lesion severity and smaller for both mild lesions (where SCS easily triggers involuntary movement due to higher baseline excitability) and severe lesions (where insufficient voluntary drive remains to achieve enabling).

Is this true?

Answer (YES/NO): NO